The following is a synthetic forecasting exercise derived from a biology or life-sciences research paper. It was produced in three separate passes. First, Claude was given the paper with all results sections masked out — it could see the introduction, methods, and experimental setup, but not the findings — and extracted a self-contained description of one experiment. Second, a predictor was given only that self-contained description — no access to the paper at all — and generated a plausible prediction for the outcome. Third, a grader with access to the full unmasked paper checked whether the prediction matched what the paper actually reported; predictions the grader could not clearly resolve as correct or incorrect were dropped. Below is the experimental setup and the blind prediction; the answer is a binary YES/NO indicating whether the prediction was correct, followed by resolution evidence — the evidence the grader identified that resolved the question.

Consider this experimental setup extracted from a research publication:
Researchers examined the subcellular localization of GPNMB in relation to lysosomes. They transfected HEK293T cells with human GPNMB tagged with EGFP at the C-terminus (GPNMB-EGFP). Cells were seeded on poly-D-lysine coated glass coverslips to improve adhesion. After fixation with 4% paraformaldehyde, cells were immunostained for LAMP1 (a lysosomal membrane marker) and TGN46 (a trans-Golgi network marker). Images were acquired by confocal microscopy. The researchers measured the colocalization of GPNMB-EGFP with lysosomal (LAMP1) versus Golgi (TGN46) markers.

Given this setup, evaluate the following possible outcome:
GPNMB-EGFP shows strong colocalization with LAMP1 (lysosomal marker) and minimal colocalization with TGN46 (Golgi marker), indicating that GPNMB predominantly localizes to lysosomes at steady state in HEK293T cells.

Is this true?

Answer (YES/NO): NO